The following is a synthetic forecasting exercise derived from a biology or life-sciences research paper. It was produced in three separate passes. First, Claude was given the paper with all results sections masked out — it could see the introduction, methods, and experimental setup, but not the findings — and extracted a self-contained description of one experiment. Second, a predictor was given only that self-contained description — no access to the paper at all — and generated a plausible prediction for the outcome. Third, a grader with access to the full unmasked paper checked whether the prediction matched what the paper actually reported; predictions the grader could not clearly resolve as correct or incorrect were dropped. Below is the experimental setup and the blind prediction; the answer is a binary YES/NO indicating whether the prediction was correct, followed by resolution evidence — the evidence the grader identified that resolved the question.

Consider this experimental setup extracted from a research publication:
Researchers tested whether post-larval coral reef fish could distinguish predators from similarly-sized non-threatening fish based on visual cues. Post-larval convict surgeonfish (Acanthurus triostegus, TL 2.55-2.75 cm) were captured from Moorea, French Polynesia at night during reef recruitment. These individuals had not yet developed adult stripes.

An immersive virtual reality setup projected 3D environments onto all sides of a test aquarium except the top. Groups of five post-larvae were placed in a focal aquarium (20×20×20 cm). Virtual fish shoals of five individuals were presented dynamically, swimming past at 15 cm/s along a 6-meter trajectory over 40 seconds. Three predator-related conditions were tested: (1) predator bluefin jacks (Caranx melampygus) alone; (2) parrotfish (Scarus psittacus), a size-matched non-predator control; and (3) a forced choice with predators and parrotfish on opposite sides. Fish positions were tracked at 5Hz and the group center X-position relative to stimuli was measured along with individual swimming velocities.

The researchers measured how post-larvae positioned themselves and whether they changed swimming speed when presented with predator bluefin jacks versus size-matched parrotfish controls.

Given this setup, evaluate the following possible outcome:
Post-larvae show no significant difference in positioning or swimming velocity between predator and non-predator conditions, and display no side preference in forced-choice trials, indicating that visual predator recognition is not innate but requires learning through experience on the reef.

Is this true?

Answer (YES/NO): NO